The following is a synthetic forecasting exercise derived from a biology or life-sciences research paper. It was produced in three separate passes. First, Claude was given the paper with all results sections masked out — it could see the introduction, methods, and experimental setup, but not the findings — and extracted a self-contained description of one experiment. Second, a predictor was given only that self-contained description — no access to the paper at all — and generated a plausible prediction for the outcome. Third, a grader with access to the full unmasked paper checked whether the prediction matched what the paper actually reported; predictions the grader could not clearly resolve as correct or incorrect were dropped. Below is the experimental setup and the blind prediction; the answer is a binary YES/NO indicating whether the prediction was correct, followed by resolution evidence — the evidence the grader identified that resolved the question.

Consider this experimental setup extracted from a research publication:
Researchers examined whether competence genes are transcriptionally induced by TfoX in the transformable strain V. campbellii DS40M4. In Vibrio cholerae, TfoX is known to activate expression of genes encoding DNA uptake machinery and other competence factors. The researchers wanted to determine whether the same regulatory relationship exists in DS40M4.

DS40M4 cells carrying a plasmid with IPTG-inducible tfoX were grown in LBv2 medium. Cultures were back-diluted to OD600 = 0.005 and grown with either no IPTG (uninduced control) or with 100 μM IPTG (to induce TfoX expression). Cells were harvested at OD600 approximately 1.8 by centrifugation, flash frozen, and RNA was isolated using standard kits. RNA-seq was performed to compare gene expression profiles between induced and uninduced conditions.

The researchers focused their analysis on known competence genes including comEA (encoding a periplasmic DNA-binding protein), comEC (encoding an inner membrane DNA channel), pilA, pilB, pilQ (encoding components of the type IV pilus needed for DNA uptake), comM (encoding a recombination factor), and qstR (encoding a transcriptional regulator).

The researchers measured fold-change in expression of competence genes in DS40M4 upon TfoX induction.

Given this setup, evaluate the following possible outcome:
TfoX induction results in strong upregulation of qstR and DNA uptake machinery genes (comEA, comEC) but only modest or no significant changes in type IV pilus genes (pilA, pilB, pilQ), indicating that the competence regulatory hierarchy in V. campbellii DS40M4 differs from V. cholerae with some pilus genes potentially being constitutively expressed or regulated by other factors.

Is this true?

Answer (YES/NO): NO